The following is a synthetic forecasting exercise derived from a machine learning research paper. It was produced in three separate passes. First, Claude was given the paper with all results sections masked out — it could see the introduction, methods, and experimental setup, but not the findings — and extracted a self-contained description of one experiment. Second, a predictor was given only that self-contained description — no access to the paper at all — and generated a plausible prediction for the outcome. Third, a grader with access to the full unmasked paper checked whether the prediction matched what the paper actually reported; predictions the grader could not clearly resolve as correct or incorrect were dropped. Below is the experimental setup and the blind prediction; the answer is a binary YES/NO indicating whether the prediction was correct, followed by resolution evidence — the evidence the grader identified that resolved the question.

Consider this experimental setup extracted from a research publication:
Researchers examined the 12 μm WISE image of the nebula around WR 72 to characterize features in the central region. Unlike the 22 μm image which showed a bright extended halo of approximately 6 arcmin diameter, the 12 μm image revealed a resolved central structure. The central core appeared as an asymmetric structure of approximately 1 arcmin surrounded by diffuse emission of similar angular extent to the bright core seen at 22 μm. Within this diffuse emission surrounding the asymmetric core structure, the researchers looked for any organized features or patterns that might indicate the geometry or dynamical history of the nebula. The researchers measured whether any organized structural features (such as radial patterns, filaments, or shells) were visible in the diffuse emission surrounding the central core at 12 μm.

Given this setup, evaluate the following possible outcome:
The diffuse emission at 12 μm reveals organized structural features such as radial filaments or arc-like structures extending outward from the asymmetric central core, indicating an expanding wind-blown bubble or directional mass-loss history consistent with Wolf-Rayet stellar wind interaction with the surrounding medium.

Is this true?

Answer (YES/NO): YES